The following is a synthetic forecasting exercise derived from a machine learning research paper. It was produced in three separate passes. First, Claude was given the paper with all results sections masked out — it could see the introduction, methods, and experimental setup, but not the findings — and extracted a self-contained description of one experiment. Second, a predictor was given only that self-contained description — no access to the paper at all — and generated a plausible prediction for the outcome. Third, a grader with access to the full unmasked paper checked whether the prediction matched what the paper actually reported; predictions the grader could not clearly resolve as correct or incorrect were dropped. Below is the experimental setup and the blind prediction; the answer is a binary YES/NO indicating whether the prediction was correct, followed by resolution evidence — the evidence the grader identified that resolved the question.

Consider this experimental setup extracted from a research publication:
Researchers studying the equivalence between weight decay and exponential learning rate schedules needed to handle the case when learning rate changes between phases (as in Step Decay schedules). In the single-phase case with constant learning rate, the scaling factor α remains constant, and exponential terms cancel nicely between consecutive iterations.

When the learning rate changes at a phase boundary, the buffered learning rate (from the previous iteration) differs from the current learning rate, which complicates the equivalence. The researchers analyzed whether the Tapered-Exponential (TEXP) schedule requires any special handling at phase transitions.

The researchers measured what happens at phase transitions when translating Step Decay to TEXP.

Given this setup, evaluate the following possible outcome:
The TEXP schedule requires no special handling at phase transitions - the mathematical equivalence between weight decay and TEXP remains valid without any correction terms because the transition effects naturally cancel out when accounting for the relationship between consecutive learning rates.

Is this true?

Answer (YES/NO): NO